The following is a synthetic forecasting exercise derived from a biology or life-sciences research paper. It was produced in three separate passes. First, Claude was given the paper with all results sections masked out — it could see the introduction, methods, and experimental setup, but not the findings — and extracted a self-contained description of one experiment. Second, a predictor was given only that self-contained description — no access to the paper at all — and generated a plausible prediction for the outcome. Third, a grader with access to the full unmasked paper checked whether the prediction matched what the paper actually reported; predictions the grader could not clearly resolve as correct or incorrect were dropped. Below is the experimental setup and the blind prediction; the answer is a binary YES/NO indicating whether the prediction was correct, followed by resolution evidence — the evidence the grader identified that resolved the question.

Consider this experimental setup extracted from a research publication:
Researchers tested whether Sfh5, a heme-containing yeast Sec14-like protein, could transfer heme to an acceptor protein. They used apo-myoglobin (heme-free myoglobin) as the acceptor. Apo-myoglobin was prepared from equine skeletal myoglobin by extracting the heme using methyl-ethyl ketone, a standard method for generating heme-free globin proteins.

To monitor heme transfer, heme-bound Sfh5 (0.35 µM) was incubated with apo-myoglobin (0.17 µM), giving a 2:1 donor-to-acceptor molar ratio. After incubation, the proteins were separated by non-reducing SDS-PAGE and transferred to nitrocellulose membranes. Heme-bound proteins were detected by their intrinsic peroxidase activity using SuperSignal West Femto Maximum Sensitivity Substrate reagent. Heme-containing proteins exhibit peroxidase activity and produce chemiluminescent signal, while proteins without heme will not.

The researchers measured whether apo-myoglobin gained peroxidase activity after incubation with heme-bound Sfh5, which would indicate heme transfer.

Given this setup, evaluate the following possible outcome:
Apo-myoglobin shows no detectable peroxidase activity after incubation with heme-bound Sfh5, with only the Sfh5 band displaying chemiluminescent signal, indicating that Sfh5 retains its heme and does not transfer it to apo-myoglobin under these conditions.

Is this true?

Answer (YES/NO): YES